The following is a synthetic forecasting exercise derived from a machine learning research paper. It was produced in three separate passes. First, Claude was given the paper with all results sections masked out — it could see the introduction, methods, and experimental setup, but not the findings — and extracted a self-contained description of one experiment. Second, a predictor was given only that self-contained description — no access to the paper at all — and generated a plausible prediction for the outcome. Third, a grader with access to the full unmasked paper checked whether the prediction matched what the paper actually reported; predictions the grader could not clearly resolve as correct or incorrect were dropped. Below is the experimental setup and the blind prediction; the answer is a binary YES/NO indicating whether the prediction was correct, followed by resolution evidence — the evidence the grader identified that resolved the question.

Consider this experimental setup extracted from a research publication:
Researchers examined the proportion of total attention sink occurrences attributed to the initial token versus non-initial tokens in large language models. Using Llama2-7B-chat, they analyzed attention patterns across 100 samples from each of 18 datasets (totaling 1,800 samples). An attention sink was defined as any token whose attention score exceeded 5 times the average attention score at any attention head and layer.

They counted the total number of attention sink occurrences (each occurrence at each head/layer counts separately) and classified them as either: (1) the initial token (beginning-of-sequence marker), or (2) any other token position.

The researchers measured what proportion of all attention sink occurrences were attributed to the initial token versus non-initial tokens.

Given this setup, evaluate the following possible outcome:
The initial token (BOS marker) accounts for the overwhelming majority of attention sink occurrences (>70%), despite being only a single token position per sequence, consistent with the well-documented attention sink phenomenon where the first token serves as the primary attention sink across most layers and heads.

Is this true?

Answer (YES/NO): NO